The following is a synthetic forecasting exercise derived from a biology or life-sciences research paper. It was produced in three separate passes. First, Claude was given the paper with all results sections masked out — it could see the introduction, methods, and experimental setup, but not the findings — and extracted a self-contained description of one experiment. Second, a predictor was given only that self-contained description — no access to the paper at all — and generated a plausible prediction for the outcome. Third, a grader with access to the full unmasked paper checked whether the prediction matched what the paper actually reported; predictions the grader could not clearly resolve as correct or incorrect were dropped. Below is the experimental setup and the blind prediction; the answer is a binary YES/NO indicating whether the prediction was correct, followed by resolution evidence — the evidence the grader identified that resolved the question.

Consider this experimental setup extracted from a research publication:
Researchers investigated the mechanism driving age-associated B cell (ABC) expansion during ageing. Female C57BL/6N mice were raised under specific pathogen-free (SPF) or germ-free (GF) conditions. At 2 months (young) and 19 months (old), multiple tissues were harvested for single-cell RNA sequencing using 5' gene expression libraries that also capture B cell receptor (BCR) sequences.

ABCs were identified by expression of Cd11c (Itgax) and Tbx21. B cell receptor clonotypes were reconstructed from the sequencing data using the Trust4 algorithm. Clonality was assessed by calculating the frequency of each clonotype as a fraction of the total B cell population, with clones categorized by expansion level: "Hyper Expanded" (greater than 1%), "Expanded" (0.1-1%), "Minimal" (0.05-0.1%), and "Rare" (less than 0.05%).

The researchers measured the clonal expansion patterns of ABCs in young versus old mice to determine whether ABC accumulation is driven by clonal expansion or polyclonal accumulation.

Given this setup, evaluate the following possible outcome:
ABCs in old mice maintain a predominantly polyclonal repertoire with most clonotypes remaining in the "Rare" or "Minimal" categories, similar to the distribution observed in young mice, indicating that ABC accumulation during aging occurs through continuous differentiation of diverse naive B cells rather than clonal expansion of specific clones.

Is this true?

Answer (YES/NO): NO